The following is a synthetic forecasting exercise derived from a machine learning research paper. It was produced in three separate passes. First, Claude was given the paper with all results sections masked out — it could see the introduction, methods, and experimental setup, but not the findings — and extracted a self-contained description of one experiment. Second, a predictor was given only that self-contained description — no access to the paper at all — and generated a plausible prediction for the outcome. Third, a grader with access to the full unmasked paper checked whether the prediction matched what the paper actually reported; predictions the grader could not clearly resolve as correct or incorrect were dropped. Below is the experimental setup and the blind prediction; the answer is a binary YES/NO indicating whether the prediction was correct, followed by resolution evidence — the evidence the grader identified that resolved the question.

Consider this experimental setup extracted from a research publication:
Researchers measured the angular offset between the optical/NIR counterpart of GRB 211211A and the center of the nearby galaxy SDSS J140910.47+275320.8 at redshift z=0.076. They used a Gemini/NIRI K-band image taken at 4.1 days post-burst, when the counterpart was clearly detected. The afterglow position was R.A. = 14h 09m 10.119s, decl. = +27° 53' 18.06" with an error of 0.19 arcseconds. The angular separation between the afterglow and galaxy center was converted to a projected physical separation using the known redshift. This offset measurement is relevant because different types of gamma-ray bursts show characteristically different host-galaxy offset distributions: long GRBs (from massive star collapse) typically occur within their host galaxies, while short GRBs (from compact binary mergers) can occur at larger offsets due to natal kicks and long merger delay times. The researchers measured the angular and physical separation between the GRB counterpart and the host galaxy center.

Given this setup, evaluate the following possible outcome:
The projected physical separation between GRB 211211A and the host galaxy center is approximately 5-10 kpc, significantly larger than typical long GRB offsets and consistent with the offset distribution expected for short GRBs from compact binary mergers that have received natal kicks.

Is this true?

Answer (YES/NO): YES